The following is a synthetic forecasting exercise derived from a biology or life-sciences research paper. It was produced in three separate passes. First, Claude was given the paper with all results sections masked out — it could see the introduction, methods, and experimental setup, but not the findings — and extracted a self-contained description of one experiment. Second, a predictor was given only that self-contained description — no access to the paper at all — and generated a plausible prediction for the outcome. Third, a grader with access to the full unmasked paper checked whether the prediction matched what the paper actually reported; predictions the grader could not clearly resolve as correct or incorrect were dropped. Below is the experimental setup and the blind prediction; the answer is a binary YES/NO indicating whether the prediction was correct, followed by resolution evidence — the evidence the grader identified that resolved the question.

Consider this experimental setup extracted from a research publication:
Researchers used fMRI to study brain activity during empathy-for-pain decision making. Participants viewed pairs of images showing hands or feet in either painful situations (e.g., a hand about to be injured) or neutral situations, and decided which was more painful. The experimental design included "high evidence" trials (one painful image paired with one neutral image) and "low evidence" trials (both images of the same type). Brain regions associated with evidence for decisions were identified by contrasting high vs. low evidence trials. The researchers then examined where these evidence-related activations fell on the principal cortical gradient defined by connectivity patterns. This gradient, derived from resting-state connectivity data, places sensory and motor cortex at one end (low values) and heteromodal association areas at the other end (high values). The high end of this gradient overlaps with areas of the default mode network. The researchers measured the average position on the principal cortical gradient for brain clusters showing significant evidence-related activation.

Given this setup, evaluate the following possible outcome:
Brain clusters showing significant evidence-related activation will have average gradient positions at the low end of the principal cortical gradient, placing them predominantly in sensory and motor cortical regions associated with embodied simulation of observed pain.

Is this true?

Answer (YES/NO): NO